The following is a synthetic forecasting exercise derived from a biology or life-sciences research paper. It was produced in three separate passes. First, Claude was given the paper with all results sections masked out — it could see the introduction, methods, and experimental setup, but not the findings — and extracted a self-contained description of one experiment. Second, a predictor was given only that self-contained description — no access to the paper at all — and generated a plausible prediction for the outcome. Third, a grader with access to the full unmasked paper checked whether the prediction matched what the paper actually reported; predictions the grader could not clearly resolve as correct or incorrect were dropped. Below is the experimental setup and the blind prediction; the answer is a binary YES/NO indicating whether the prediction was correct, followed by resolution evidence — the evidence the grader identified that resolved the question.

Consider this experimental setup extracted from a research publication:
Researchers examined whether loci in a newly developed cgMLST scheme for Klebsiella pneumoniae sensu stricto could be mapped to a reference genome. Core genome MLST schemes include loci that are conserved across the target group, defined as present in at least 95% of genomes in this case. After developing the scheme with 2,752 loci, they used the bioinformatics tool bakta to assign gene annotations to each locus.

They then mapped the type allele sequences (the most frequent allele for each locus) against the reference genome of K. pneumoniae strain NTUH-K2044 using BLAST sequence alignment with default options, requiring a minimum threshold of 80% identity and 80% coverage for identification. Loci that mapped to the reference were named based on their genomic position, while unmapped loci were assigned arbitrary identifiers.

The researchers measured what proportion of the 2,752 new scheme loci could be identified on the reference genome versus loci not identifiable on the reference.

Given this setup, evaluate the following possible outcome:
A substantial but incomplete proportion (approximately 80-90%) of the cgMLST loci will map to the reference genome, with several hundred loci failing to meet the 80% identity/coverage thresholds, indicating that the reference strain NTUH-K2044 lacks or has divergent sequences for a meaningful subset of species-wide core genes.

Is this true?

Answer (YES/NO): NO